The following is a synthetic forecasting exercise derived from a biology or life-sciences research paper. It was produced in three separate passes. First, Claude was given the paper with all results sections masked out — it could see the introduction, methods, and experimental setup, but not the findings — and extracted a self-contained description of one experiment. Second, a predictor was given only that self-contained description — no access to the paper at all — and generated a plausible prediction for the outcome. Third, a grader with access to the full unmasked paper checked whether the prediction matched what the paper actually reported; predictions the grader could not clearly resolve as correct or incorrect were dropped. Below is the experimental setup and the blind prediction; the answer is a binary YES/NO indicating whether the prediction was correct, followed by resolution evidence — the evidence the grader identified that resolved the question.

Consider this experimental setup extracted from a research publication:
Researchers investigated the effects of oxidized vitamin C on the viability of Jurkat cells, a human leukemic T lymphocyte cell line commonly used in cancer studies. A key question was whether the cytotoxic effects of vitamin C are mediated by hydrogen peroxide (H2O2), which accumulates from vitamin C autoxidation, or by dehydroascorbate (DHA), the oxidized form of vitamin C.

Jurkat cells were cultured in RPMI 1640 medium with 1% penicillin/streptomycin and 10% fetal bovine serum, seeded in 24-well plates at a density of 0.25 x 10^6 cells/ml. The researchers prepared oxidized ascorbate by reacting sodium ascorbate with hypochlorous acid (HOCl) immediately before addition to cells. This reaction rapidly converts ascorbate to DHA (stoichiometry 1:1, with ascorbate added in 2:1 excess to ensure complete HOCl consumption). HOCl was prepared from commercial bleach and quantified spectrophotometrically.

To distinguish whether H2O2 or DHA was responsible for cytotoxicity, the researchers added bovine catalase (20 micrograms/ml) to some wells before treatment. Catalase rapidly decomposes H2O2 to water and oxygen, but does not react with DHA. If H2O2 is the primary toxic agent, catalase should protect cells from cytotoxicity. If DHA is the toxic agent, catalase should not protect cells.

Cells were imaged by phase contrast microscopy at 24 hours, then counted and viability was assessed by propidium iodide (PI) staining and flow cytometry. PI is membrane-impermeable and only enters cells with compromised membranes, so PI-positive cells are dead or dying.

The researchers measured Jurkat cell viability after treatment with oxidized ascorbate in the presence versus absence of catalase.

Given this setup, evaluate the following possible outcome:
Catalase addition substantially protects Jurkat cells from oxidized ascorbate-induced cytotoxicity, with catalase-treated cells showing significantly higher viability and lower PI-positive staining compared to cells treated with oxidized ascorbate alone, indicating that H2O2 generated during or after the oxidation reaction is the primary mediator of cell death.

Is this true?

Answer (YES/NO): NO